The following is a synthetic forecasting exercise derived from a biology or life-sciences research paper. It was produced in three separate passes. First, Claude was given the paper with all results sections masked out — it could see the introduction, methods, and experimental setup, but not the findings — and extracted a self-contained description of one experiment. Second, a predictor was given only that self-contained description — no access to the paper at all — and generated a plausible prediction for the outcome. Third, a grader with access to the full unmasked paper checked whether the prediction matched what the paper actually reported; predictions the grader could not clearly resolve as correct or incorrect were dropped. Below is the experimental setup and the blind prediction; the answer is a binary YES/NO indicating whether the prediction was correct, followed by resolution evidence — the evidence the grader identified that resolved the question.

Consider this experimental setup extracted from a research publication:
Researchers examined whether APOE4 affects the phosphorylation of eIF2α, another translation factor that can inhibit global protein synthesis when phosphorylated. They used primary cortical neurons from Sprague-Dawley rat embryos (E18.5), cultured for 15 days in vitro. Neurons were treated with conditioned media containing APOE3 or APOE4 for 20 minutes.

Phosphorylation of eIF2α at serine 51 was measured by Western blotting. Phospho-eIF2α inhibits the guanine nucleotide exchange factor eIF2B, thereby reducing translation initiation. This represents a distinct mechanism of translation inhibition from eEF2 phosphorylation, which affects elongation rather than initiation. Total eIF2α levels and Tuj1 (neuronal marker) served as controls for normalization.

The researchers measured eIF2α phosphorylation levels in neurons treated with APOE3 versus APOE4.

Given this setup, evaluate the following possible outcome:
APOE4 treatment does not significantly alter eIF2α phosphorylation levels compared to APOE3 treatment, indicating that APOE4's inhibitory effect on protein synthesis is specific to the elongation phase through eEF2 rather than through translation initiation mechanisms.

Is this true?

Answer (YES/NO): NO